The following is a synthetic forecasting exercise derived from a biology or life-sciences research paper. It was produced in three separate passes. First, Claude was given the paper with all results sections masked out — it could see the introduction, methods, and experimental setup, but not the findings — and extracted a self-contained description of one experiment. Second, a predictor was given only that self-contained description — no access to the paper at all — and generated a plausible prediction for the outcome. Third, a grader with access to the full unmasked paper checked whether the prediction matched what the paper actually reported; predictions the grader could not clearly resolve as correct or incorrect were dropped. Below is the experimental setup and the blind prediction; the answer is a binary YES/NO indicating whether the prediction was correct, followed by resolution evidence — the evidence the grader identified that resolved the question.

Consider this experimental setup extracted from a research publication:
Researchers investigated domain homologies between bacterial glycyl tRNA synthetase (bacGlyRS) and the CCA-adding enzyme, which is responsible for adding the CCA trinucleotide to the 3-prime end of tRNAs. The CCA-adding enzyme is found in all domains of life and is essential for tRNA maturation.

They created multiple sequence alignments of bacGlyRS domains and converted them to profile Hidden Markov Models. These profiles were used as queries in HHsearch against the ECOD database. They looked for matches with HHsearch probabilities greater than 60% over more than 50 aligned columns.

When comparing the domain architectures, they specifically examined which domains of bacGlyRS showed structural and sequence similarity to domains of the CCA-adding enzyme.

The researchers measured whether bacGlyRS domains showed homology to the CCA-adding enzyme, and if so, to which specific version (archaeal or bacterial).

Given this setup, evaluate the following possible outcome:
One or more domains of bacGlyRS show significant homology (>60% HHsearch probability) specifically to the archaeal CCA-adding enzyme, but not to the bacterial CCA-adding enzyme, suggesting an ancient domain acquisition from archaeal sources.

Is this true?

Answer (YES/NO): YES